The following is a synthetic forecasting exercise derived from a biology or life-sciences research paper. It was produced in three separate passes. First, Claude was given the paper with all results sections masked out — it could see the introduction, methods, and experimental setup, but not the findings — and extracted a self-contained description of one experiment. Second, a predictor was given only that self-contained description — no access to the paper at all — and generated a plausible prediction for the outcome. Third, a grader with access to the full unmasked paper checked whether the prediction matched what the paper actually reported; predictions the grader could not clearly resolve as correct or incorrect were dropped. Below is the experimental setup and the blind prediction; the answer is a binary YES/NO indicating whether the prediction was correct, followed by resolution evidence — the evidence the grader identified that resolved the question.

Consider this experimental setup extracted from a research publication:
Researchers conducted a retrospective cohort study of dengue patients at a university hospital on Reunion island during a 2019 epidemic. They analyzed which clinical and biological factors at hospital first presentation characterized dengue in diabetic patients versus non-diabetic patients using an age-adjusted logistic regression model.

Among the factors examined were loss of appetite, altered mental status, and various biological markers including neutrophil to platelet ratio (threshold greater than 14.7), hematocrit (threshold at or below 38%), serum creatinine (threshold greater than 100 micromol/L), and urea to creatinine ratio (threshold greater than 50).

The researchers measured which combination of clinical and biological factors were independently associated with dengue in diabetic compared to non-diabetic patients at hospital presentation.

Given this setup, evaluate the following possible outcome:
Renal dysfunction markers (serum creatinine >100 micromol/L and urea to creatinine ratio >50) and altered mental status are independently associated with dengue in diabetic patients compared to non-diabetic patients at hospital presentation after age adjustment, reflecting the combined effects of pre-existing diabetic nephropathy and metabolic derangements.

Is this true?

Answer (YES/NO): YES